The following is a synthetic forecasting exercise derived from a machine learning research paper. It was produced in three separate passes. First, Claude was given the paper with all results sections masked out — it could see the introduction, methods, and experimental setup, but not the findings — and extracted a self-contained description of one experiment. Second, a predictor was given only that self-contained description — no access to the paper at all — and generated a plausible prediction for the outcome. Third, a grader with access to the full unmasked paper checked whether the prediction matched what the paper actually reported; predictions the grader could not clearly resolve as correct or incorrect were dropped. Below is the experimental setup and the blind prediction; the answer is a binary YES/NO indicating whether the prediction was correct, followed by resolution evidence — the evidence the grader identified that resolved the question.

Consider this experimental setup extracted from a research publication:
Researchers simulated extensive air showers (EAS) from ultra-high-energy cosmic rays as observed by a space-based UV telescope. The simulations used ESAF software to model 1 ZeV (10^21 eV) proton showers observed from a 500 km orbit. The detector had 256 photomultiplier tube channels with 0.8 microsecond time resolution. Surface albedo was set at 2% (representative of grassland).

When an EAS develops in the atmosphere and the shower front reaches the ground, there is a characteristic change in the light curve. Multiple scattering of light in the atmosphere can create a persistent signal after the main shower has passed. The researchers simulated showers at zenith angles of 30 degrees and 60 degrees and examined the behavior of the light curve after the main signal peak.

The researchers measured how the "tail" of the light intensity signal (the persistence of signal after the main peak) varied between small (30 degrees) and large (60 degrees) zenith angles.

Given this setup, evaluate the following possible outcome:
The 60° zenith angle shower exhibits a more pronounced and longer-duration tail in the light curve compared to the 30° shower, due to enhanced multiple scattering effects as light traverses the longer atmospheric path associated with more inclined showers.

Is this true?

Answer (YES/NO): YES